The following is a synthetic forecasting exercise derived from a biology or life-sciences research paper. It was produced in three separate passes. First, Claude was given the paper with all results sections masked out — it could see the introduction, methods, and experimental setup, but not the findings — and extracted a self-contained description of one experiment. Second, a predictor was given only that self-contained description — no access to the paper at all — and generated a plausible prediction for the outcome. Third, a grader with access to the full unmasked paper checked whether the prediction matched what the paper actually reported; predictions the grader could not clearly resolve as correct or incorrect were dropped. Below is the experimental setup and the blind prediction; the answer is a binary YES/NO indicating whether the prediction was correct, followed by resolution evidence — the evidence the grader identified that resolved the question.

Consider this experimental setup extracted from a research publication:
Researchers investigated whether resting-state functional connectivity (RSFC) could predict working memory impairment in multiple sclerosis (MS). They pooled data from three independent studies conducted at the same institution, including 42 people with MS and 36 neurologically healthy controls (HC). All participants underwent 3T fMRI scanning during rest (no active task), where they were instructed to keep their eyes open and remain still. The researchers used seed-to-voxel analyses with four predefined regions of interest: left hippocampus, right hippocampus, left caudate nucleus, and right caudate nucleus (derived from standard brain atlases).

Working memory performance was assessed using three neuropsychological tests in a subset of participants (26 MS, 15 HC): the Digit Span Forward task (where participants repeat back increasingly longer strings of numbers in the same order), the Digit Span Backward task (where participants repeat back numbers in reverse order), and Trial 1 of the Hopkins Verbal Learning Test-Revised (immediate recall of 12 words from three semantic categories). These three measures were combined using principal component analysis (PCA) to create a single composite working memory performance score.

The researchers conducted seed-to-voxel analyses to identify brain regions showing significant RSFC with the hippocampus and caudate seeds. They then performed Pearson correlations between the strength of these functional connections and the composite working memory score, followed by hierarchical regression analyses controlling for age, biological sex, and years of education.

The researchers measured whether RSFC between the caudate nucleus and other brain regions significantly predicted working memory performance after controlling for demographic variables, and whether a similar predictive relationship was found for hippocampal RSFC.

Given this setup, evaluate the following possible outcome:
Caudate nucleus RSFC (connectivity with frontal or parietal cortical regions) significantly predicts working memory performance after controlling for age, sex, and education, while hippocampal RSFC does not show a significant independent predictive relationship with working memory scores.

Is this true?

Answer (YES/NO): NO